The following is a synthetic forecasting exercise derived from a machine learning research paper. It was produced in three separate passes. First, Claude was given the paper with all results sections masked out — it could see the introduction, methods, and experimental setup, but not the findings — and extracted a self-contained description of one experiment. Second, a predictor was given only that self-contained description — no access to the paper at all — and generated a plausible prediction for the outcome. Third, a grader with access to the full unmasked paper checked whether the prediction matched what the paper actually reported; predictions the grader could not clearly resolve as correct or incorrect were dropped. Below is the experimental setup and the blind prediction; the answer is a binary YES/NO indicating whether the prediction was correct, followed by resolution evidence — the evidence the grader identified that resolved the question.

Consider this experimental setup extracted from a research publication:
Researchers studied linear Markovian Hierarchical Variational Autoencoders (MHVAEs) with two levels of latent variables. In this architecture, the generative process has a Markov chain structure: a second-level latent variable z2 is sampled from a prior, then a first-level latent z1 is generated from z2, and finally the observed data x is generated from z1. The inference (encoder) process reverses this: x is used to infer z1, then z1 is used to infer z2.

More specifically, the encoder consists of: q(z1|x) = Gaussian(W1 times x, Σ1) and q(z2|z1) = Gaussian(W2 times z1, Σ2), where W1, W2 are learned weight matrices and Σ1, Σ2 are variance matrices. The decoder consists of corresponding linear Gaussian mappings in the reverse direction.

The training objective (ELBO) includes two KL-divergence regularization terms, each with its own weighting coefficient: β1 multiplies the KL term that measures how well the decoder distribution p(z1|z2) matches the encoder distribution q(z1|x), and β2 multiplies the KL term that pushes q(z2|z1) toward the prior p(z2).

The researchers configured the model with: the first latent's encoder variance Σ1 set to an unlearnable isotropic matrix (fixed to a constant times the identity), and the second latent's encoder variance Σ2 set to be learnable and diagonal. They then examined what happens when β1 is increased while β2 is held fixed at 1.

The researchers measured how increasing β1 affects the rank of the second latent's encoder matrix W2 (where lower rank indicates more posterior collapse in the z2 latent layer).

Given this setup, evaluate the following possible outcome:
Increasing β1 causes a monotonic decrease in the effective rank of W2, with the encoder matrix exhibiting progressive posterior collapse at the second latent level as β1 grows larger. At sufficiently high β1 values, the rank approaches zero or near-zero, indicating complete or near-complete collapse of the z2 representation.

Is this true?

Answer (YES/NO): NO